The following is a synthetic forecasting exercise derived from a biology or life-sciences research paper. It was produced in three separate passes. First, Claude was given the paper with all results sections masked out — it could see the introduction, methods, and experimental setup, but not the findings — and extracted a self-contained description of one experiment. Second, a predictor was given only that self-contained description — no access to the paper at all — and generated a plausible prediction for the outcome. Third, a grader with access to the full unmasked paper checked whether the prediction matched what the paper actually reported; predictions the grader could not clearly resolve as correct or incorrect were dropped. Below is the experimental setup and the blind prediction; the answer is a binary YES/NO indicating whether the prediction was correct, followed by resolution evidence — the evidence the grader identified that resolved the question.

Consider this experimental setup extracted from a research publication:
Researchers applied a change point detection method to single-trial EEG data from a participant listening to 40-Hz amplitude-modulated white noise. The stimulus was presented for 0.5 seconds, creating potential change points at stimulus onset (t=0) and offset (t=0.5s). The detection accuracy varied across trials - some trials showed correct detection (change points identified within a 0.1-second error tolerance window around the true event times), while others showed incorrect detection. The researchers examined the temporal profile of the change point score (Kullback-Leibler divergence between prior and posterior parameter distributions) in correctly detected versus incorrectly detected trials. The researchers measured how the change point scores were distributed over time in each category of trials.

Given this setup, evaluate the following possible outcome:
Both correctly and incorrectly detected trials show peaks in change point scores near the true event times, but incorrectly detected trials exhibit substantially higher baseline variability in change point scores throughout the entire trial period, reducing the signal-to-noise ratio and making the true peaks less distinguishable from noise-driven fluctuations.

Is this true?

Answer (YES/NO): NO